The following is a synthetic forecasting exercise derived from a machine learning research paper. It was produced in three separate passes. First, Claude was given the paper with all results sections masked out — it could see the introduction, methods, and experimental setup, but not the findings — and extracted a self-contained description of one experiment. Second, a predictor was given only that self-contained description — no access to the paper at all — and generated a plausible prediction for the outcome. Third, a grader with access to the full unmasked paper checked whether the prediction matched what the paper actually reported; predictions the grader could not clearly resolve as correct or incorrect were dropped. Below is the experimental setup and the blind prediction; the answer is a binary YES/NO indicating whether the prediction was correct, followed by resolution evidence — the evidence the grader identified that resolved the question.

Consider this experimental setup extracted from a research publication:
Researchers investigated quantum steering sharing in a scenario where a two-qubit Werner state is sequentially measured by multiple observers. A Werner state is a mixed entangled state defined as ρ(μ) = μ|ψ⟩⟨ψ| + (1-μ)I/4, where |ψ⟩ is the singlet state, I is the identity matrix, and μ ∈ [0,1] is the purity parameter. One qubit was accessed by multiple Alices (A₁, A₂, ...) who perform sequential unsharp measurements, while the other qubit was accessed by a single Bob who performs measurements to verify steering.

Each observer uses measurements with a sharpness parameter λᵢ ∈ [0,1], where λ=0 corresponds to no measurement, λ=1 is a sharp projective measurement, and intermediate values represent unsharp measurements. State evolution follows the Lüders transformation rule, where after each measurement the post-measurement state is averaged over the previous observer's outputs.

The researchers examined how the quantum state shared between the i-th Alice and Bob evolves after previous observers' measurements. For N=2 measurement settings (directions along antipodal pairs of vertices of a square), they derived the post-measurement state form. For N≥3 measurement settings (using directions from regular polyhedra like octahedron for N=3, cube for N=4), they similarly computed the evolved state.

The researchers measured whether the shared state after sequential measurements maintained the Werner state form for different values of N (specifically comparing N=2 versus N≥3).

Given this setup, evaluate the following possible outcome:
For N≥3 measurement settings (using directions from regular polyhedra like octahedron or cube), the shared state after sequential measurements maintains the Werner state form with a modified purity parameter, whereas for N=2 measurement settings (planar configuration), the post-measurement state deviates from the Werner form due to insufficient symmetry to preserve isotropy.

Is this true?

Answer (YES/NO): YES